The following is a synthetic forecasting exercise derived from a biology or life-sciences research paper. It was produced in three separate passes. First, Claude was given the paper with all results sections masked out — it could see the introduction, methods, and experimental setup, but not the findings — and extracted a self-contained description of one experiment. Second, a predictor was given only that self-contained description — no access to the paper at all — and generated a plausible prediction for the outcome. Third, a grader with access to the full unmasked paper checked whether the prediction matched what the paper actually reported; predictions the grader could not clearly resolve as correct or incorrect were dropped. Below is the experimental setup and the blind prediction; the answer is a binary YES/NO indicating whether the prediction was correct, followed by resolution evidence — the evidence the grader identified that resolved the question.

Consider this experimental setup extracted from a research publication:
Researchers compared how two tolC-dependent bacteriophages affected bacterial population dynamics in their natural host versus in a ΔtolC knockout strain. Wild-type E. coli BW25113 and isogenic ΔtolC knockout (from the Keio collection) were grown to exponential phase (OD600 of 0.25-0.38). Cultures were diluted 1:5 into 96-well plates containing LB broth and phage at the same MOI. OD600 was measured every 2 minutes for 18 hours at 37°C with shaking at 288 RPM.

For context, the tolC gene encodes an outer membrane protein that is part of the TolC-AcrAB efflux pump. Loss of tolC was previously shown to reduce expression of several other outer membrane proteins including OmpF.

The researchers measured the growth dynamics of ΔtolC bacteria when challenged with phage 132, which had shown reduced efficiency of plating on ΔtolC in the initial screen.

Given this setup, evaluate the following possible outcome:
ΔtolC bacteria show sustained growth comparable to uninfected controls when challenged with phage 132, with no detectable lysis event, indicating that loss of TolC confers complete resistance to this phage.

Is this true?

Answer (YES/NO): NO